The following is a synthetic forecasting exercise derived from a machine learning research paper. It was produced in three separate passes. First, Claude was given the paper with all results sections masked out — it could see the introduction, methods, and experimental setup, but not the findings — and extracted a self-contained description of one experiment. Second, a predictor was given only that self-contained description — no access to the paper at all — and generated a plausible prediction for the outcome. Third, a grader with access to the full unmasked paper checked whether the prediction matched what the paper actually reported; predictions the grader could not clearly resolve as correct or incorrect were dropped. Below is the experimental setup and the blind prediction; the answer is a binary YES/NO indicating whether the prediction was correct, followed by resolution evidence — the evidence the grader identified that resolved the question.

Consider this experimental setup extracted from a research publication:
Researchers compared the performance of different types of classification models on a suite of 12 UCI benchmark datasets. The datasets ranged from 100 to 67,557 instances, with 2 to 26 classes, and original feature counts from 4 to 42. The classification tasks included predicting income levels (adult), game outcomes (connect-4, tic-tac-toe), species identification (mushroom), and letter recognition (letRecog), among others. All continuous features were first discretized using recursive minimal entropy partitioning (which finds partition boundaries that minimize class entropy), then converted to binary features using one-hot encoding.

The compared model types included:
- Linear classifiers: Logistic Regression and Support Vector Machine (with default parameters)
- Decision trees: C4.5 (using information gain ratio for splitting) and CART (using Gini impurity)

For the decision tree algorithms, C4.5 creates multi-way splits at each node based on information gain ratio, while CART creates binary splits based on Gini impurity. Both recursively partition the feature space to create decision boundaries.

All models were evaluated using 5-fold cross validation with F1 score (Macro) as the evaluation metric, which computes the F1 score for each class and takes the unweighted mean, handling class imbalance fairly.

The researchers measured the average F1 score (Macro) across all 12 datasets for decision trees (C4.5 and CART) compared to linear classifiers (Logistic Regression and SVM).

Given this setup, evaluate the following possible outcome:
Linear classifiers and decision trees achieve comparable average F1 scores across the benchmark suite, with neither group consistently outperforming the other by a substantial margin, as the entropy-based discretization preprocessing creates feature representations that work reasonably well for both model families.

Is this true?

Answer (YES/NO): NO